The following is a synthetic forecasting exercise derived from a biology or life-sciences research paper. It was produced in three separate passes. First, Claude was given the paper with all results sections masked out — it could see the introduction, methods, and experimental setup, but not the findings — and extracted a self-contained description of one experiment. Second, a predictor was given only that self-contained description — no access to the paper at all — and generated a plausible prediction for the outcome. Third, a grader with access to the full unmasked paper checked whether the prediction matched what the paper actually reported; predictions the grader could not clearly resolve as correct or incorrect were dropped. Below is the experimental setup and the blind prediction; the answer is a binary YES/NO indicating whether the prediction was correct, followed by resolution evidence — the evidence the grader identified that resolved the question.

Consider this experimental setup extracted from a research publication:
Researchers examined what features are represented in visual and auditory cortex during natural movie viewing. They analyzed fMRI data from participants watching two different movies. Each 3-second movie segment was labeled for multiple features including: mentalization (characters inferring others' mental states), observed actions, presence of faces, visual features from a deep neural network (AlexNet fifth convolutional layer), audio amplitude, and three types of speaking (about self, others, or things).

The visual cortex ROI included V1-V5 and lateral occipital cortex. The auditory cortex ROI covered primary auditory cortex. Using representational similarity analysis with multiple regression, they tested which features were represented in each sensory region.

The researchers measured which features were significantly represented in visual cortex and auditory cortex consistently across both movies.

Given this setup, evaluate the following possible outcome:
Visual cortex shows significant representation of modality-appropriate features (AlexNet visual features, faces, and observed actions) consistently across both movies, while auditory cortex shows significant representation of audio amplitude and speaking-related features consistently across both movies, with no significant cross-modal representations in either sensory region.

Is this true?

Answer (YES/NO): NO